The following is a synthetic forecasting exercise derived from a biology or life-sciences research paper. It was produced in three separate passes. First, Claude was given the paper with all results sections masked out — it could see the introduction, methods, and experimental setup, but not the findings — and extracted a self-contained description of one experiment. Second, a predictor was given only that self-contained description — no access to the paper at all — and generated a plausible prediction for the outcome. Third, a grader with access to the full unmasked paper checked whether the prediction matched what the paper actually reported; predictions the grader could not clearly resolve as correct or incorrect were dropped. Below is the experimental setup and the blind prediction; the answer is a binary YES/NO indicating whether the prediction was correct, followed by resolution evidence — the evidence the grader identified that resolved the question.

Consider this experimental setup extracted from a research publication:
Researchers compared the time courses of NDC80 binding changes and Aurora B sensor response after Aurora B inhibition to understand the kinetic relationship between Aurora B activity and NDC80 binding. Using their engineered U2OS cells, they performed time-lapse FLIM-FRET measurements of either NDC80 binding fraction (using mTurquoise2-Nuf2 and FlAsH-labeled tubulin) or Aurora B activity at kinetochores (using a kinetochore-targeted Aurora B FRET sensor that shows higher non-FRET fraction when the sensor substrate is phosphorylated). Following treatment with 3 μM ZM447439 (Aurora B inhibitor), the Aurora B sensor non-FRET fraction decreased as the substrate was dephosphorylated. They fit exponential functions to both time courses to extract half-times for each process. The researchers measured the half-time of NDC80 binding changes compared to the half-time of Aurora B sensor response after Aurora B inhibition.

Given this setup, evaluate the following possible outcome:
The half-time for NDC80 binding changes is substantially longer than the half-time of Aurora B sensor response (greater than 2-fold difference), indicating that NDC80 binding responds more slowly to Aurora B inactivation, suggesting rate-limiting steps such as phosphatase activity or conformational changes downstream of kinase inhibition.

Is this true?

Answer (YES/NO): NO